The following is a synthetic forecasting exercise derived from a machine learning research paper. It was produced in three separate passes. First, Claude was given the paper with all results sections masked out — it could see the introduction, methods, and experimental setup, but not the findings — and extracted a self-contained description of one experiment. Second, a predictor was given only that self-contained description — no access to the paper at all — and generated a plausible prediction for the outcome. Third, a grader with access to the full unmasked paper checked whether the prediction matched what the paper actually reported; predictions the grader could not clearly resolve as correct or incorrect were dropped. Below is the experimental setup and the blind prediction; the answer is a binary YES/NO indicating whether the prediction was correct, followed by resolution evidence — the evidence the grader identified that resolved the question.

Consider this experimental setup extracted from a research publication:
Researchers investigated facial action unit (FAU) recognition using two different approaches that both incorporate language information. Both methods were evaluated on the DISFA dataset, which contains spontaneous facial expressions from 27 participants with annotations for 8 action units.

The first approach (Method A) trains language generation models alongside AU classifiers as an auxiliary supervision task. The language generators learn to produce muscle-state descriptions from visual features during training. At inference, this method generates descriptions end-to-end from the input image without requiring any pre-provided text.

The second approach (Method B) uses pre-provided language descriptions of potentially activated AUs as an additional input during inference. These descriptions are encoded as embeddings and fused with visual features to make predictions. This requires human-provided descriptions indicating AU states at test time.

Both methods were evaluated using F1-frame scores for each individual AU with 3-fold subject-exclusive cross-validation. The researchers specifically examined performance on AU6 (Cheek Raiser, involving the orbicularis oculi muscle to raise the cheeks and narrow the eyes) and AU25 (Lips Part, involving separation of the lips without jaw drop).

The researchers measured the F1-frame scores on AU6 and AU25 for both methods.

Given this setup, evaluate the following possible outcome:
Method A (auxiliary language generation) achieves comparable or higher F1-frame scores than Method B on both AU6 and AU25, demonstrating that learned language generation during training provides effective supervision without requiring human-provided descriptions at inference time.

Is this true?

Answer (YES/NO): NO